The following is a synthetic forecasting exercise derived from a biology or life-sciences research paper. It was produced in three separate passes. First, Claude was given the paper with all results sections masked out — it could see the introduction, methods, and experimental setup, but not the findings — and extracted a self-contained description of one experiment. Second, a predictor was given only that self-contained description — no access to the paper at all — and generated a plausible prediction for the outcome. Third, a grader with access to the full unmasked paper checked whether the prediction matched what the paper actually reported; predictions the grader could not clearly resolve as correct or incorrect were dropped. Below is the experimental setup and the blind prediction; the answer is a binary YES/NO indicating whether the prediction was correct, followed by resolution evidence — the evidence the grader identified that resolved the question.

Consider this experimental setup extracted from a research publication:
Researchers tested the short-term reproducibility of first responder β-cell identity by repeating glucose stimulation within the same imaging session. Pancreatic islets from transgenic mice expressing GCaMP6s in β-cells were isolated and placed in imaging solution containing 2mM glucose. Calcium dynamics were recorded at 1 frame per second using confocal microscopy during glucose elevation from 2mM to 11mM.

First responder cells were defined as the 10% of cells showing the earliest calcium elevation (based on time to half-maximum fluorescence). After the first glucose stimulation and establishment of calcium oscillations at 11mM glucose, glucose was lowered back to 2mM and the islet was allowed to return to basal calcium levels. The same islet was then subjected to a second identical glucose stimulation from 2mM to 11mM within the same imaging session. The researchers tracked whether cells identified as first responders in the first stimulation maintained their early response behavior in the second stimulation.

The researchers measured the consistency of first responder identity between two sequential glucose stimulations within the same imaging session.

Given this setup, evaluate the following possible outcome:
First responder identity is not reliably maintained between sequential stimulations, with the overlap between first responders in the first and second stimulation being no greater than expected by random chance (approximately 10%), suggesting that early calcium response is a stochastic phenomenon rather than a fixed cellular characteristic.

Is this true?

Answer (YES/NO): NO